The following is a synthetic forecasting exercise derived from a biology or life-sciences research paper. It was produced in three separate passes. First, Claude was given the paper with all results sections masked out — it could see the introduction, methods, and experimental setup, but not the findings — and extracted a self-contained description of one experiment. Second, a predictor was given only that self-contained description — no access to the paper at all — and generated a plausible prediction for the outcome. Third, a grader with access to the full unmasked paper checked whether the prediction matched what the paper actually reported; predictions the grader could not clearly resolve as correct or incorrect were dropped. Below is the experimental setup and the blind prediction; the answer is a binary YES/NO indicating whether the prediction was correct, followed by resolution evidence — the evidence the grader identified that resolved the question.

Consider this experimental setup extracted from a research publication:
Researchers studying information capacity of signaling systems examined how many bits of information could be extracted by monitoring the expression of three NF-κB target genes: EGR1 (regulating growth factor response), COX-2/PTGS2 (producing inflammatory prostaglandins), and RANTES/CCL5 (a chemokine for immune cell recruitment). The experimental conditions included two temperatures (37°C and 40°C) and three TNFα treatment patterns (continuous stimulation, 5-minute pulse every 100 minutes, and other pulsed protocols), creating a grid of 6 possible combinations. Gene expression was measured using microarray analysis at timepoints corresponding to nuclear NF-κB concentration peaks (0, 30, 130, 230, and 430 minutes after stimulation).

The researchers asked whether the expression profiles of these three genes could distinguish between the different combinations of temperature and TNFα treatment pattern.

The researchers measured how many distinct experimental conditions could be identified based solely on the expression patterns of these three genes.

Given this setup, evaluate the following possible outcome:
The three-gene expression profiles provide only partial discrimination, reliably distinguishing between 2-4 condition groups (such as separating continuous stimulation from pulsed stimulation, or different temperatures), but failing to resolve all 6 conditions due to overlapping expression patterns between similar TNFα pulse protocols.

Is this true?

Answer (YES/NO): NO